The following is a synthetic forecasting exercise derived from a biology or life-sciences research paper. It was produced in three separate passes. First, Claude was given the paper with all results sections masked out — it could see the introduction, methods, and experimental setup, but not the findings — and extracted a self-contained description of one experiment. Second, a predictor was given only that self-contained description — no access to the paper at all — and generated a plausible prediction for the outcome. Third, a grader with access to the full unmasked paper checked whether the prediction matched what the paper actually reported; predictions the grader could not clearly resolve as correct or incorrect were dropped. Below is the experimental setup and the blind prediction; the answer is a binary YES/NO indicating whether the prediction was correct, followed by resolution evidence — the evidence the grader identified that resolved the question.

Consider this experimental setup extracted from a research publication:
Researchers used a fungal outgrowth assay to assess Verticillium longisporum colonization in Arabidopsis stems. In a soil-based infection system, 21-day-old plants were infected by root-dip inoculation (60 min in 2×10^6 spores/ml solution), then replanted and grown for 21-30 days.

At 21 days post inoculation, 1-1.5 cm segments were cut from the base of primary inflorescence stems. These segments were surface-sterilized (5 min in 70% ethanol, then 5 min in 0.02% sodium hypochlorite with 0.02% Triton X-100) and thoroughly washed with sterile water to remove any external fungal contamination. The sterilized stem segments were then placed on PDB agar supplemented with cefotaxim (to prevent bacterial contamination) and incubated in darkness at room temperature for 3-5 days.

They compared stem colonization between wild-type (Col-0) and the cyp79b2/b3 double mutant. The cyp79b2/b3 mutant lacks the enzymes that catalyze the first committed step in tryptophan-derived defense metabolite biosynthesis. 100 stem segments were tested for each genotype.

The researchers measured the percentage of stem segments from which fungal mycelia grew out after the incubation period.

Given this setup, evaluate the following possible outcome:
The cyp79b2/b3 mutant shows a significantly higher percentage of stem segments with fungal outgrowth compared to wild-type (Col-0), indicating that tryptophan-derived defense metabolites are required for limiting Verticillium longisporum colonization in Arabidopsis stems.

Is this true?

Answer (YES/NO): YES